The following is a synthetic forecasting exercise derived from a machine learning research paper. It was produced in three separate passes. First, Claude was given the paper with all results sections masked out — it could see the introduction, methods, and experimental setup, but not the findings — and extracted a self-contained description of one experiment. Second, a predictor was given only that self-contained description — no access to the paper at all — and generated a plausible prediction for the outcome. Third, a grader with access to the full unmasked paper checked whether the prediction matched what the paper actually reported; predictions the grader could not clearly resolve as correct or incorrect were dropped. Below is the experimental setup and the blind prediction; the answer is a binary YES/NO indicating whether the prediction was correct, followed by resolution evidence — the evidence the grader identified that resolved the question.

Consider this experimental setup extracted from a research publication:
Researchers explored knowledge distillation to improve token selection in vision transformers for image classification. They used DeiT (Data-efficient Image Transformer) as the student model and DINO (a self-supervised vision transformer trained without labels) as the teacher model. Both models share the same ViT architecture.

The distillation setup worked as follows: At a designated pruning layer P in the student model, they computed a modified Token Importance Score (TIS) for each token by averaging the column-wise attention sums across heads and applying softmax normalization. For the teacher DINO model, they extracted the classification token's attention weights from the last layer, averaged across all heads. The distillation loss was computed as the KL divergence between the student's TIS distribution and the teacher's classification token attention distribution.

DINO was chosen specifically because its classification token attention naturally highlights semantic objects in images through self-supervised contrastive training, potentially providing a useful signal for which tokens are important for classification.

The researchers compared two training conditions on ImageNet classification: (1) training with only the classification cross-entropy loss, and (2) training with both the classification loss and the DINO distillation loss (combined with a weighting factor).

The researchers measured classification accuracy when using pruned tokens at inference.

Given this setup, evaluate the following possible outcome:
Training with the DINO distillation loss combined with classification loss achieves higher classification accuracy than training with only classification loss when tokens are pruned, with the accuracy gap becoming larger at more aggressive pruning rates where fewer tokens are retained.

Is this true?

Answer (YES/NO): NO